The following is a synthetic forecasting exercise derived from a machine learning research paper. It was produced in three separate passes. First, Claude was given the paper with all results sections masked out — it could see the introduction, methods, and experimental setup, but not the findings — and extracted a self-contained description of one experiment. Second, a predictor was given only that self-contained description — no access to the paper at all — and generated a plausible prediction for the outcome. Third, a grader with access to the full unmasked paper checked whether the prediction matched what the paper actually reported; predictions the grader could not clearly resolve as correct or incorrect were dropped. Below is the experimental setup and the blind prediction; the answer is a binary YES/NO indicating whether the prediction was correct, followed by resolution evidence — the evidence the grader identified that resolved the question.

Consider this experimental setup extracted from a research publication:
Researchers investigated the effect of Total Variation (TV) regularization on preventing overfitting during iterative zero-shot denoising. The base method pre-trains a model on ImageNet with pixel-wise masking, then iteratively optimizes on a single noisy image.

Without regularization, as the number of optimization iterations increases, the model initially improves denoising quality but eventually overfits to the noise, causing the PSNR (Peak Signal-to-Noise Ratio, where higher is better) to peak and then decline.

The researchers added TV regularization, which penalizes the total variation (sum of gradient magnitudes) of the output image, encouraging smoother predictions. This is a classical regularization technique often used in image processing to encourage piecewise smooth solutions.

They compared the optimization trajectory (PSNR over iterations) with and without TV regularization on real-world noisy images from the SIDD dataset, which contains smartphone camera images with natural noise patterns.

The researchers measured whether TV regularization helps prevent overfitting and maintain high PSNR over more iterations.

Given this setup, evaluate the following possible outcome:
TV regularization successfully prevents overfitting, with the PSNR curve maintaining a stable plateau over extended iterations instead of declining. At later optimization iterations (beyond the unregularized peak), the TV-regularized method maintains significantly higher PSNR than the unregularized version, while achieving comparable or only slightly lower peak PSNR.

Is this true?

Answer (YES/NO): NO